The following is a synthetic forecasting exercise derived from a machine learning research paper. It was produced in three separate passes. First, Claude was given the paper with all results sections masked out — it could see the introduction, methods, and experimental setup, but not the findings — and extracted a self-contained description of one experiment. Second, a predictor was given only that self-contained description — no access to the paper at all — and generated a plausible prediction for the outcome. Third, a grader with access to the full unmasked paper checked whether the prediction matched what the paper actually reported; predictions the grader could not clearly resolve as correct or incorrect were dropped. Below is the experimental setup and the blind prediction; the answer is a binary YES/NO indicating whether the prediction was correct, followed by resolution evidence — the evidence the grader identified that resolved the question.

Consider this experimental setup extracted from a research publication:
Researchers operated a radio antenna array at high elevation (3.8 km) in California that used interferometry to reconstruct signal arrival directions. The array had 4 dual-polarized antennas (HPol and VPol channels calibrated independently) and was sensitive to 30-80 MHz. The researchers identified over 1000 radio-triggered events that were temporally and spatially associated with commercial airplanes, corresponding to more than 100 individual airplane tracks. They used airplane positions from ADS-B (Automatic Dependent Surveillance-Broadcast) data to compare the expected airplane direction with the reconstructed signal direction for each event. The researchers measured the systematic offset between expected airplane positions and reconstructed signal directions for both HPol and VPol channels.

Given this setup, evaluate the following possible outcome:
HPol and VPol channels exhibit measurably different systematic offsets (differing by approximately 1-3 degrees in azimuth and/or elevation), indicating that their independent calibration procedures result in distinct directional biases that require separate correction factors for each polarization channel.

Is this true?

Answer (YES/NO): YES